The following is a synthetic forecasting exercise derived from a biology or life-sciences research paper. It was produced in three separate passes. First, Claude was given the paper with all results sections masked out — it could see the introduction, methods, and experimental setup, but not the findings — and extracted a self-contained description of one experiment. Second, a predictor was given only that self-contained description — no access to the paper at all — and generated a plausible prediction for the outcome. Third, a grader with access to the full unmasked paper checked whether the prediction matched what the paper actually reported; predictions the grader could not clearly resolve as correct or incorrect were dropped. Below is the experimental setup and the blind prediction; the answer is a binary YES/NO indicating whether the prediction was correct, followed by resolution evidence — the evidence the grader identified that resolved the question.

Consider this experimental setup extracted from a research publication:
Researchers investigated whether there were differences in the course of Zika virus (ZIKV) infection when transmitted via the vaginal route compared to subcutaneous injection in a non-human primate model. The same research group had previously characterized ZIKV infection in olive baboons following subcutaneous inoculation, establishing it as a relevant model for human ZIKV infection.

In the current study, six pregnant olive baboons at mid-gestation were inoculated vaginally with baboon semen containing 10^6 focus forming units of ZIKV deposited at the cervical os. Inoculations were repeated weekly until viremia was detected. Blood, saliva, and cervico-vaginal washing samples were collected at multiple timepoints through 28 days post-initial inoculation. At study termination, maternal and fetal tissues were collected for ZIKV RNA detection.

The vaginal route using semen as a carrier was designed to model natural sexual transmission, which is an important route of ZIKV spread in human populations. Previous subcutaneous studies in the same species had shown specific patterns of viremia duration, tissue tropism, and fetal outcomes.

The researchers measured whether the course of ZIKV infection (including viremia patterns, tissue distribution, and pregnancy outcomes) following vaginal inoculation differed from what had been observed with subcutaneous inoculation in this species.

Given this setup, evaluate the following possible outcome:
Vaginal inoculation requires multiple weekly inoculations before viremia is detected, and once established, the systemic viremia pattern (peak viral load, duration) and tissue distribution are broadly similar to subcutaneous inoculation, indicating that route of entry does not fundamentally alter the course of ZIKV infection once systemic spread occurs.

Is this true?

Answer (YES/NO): NO